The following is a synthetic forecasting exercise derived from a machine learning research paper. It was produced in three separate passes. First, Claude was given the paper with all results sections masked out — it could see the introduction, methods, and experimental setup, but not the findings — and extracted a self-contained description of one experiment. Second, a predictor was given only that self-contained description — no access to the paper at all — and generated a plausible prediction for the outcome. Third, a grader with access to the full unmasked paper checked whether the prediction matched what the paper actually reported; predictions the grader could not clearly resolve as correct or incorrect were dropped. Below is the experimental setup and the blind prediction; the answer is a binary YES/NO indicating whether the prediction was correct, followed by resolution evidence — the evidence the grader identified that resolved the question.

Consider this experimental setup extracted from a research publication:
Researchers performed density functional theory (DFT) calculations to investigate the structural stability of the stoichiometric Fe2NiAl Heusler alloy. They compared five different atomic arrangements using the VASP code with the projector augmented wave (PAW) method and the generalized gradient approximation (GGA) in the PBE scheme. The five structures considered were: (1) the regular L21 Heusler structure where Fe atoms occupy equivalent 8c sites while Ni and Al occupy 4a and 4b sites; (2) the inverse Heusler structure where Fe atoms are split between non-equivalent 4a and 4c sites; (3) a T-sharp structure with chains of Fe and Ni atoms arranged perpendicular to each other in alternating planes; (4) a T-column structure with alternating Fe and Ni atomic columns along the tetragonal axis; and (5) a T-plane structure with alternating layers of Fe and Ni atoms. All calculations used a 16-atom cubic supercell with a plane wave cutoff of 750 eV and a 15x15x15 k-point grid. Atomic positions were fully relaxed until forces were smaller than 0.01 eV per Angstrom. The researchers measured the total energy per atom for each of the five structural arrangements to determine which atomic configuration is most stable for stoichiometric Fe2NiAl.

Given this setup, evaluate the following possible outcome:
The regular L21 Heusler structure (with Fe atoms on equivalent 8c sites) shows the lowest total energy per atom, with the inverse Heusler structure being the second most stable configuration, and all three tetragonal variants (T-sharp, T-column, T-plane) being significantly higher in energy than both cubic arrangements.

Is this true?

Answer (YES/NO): NO